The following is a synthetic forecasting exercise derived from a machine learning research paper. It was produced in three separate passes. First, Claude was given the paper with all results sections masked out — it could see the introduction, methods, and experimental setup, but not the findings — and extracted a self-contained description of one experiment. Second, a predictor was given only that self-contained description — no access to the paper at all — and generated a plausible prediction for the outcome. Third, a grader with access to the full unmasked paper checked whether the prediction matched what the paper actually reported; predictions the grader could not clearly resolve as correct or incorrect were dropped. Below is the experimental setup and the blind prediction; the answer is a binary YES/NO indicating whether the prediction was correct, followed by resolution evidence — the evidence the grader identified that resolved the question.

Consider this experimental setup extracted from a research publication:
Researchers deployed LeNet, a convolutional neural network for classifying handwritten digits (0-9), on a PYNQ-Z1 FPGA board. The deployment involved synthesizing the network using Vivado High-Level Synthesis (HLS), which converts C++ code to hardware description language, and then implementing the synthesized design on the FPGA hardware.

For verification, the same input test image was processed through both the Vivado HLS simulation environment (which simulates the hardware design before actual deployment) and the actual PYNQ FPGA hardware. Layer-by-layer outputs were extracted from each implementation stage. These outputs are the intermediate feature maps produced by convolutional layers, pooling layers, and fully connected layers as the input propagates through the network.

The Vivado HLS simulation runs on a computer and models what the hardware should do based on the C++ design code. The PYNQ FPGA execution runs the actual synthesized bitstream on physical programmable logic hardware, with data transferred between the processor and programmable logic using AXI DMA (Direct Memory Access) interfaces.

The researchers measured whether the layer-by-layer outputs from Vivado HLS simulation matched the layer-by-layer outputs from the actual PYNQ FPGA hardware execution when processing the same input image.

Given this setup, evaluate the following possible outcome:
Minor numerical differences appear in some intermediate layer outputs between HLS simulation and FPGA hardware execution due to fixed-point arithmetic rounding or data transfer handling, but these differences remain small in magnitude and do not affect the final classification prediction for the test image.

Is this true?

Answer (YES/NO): NO